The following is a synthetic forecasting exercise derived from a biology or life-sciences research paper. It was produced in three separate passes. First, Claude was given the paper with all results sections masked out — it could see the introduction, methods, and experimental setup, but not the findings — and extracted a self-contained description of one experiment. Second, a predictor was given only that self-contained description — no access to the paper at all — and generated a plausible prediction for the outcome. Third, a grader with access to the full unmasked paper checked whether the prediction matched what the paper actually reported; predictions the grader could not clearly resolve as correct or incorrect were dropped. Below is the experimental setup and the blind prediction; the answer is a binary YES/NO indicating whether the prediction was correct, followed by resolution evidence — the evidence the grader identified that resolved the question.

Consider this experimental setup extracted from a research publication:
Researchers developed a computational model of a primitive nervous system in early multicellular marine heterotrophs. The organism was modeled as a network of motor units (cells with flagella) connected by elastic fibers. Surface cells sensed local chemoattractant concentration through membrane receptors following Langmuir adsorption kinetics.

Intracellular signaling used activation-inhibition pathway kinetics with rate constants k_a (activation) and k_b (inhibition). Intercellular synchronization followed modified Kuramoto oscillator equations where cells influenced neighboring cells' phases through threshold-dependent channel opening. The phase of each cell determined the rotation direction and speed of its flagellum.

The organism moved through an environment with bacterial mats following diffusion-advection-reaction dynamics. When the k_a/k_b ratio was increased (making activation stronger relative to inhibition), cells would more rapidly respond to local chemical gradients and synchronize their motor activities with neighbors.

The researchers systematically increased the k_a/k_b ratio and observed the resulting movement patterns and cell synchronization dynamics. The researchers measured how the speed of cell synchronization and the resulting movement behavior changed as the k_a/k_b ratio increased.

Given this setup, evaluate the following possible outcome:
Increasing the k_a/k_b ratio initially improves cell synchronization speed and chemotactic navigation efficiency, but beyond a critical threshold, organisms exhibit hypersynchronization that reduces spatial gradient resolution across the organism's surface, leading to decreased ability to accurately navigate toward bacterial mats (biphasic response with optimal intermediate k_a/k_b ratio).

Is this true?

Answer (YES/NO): YES